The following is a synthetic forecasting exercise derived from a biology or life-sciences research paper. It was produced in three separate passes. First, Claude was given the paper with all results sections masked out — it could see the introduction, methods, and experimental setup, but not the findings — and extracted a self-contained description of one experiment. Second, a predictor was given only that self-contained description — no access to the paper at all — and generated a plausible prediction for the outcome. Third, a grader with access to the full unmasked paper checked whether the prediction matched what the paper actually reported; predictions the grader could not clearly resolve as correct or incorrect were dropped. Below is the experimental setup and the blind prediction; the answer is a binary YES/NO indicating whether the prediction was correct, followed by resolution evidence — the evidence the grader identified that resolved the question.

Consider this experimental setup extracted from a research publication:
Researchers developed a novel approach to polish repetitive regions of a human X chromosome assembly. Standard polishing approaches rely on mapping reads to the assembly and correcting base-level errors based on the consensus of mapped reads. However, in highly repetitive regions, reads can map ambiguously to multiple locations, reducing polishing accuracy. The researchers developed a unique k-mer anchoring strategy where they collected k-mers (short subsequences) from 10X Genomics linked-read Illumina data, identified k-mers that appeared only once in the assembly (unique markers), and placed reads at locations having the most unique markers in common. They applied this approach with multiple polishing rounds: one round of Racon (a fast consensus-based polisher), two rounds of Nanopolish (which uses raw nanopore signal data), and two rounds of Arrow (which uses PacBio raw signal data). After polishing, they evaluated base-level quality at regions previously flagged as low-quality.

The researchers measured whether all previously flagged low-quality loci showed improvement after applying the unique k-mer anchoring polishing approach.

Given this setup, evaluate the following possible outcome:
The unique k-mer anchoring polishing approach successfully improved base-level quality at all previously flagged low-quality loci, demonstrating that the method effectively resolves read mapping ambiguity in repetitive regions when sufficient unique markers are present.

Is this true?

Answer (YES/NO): NO